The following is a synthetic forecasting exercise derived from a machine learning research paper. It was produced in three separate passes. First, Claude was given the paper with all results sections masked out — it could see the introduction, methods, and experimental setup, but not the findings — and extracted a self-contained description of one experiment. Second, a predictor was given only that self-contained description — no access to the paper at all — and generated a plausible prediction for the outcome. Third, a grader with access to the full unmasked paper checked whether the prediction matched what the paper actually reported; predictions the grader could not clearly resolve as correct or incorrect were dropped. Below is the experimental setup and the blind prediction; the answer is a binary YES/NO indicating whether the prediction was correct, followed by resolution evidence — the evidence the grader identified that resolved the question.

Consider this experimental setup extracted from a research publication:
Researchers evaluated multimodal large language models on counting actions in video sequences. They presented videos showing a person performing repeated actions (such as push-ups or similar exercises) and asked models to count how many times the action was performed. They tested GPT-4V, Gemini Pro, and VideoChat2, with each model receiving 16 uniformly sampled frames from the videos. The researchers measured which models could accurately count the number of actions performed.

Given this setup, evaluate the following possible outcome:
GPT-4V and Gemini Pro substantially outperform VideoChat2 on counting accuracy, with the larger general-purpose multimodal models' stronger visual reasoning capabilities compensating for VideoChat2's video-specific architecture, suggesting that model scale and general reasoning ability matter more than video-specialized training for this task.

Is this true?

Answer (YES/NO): NO